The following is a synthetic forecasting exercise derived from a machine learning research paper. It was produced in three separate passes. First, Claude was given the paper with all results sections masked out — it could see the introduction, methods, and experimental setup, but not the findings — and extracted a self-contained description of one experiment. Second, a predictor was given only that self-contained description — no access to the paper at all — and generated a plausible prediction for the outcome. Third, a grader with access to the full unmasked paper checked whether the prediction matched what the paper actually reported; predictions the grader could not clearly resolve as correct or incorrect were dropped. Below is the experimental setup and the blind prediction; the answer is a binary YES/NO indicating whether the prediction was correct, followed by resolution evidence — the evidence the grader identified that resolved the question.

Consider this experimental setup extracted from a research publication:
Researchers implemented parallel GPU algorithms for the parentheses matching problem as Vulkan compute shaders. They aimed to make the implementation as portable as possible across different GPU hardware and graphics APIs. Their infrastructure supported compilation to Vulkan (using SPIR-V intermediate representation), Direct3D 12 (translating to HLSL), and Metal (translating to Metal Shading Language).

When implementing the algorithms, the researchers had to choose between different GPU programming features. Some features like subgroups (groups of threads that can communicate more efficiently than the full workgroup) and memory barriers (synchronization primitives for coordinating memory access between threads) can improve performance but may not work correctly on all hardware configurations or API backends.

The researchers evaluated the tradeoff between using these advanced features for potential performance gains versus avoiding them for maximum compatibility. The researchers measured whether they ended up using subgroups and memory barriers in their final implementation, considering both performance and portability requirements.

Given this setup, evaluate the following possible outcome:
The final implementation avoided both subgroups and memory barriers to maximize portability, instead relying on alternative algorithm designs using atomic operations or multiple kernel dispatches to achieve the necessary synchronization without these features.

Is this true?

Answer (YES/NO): NO